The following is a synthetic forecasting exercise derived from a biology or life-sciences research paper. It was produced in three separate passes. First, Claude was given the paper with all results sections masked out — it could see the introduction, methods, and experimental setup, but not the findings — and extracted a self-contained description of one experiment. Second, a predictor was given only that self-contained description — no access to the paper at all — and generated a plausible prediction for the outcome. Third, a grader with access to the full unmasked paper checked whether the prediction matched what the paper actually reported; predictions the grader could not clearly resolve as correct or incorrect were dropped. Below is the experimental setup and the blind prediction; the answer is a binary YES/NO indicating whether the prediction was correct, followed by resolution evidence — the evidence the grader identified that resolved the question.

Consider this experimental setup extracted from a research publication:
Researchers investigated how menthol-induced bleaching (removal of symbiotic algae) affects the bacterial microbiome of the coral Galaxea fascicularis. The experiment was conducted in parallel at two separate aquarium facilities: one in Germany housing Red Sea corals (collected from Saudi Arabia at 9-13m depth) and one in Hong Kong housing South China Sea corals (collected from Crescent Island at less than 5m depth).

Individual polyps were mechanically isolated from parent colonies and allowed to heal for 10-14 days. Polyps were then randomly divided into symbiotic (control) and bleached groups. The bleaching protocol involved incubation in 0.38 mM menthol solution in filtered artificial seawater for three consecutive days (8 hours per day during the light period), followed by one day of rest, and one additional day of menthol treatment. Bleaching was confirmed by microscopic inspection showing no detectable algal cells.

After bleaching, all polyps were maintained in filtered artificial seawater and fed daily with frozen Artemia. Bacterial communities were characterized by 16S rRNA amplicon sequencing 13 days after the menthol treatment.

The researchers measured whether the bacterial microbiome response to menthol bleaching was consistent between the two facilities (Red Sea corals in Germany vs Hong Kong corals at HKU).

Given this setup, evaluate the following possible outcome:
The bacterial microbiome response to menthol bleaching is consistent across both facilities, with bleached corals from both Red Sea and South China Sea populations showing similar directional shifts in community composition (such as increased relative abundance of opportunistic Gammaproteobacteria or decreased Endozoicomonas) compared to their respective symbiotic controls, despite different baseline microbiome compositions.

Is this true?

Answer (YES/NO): NO